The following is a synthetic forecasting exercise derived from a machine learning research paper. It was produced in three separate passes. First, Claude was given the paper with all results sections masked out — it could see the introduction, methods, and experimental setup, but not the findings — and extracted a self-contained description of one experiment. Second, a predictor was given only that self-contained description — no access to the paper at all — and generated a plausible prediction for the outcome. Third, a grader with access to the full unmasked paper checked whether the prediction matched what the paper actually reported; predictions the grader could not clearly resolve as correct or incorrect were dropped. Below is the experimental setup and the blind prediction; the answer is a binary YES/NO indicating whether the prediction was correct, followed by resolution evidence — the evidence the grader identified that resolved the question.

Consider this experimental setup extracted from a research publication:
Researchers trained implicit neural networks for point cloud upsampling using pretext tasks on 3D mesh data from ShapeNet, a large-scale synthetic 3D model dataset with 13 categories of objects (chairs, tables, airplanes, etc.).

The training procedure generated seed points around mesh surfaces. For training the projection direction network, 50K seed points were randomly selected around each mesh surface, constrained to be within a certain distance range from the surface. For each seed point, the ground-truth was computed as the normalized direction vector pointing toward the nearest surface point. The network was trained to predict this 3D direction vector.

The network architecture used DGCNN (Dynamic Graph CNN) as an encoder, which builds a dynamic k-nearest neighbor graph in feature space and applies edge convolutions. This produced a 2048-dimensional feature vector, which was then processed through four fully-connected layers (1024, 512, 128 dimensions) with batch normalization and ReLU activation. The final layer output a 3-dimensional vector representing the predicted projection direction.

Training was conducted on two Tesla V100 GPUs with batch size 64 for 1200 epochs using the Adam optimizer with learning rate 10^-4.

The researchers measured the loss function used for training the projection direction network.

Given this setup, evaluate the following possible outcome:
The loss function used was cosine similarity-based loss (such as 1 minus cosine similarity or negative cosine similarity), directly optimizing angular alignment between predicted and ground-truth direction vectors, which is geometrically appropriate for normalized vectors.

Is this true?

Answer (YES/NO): NO